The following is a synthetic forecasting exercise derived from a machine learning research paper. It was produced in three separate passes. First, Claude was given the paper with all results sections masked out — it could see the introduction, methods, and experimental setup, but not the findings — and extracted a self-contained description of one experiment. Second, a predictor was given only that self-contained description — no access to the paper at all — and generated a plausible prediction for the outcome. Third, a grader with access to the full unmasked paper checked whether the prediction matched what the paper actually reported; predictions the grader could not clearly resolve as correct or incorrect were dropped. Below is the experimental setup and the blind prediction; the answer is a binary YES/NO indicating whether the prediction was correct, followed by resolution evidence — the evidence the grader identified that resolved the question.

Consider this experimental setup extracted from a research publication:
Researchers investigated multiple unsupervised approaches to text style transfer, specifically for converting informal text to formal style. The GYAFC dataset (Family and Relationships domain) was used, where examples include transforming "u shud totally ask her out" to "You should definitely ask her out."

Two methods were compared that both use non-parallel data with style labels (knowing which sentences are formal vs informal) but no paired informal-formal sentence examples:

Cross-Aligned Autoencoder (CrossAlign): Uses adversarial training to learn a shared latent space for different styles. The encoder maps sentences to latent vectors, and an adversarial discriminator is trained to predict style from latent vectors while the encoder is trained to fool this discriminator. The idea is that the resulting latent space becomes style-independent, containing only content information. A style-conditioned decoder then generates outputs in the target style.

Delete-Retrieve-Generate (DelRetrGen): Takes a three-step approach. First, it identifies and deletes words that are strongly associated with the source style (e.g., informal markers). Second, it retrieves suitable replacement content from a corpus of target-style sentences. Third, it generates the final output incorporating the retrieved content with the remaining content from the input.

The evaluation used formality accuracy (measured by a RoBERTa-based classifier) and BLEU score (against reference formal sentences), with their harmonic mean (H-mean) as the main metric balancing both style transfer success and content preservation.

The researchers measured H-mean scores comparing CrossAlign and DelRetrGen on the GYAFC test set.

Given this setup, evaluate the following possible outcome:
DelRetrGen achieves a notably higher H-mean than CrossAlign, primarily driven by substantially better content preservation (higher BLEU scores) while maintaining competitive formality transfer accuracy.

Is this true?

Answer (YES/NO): NO